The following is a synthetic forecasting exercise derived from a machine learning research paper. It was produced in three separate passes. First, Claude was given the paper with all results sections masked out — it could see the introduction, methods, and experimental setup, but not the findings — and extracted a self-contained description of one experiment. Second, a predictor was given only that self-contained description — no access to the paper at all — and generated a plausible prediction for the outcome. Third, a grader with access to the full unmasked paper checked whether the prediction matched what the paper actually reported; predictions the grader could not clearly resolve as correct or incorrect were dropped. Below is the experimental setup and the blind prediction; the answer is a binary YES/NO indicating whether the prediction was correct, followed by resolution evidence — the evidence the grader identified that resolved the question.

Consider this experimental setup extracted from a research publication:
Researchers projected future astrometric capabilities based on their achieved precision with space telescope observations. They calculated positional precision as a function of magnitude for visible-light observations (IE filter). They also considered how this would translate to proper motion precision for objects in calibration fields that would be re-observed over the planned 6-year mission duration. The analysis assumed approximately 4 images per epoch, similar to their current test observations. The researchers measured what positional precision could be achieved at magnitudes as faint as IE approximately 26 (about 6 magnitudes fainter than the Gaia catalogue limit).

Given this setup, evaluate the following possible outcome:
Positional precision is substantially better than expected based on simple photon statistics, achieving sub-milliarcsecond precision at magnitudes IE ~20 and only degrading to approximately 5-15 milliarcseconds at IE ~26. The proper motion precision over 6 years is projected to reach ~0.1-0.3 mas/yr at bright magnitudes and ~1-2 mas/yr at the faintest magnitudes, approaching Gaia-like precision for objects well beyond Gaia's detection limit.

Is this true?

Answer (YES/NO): NO